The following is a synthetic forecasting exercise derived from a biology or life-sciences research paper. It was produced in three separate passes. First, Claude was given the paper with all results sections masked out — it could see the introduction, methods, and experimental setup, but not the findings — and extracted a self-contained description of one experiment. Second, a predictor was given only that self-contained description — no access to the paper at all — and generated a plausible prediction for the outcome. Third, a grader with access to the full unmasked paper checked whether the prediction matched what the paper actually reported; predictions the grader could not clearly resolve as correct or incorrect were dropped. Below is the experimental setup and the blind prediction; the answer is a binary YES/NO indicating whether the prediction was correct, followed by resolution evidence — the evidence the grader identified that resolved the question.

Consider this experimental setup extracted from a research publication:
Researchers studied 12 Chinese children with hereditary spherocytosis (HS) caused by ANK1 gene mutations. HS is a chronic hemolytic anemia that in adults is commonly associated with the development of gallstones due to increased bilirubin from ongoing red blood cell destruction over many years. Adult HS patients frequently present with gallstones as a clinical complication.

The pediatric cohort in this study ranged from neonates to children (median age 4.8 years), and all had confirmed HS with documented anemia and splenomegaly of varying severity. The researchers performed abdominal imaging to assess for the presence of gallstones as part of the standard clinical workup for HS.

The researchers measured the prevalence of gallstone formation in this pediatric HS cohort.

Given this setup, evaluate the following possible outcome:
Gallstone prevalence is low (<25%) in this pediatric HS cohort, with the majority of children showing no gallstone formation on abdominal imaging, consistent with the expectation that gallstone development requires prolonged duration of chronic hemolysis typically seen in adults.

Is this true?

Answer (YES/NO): YES